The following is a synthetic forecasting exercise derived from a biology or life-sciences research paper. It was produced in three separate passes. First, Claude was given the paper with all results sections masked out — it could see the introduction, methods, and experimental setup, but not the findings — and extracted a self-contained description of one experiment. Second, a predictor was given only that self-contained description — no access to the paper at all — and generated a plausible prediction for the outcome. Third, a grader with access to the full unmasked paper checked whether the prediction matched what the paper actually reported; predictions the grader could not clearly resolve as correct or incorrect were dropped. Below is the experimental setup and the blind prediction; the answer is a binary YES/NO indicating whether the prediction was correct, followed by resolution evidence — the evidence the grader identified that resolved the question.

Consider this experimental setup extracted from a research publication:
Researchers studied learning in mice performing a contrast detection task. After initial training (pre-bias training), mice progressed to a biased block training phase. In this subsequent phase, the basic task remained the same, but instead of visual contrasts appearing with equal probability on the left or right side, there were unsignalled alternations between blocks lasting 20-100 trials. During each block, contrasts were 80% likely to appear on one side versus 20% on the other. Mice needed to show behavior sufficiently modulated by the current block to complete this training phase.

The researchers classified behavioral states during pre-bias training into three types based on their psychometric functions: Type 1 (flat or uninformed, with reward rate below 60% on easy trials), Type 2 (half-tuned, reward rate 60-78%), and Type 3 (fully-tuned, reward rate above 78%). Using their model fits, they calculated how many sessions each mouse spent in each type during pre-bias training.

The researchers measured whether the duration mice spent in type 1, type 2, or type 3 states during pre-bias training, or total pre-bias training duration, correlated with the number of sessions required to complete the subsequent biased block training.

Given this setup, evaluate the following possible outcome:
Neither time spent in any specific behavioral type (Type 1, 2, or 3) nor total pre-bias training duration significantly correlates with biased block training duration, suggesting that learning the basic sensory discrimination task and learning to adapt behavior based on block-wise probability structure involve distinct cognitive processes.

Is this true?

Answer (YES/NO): YES